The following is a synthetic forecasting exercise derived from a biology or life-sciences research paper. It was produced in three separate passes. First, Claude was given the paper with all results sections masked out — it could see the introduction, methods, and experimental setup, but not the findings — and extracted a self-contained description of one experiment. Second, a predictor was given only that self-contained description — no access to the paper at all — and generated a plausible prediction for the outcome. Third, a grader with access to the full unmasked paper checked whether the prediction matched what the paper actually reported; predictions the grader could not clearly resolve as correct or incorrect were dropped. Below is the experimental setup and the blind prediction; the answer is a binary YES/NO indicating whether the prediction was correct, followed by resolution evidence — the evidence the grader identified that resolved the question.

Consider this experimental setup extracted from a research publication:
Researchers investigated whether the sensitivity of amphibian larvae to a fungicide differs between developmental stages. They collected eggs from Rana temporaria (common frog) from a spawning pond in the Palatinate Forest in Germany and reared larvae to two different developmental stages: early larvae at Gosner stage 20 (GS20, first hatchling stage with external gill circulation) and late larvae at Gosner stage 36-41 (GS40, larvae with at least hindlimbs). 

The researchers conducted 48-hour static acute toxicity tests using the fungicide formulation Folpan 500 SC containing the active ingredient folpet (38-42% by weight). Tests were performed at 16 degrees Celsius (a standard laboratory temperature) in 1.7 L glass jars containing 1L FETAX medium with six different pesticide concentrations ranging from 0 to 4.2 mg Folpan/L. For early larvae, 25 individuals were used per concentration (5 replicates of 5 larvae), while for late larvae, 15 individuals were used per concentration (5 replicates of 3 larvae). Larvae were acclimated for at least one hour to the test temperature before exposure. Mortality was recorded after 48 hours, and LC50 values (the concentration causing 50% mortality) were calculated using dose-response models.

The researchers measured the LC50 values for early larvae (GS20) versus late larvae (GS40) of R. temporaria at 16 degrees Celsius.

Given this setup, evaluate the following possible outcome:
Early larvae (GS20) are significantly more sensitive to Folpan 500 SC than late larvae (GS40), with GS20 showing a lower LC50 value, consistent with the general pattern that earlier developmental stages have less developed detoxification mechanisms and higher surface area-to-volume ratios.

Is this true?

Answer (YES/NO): YES